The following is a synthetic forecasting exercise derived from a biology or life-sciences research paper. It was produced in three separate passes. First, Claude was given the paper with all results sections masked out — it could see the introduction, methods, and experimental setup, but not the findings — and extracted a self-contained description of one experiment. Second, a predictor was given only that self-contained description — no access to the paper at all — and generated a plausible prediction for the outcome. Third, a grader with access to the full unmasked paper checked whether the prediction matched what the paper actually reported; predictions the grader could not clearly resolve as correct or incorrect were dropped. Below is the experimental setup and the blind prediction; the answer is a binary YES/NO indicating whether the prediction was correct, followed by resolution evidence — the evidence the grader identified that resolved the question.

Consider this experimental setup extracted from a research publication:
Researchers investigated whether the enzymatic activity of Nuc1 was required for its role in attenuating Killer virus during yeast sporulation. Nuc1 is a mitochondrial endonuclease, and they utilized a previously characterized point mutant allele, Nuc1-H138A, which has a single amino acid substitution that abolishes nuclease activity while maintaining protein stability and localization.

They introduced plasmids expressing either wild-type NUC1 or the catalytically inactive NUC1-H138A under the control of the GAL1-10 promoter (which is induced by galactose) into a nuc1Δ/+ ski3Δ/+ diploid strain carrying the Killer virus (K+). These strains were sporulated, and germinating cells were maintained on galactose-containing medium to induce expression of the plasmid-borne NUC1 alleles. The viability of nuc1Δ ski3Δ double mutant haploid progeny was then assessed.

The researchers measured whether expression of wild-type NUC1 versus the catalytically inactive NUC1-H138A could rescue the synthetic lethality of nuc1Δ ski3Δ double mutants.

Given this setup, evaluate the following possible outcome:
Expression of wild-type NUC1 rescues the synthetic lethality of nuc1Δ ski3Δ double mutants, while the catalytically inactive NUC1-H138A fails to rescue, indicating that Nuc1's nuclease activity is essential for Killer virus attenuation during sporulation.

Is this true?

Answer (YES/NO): YES